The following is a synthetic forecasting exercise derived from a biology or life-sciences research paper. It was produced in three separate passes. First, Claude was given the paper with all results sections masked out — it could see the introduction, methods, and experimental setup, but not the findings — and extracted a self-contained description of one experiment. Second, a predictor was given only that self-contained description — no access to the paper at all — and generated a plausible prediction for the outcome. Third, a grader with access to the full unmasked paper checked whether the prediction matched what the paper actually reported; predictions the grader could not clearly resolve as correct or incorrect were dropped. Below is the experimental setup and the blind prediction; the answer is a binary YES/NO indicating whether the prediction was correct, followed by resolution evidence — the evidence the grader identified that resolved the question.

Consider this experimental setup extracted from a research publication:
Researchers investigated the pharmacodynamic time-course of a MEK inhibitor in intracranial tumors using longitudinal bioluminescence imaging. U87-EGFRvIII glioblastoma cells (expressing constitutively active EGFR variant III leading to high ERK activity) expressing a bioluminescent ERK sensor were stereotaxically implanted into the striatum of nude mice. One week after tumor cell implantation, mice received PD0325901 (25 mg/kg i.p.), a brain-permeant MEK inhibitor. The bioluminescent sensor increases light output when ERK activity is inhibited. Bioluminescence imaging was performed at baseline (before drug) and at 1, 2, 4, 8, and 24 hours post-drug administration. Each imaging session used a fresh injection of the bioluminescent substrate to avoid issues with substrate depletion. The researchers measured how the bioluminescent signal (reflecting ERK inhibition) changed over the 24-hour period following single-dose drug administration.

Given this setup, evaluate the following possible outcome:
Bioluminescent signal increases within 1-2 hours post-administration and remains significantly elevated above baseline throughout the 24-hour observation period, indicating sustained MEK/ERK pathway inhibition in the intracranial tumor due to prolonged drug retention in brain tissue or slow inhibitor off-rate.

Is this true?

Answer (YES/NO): NO